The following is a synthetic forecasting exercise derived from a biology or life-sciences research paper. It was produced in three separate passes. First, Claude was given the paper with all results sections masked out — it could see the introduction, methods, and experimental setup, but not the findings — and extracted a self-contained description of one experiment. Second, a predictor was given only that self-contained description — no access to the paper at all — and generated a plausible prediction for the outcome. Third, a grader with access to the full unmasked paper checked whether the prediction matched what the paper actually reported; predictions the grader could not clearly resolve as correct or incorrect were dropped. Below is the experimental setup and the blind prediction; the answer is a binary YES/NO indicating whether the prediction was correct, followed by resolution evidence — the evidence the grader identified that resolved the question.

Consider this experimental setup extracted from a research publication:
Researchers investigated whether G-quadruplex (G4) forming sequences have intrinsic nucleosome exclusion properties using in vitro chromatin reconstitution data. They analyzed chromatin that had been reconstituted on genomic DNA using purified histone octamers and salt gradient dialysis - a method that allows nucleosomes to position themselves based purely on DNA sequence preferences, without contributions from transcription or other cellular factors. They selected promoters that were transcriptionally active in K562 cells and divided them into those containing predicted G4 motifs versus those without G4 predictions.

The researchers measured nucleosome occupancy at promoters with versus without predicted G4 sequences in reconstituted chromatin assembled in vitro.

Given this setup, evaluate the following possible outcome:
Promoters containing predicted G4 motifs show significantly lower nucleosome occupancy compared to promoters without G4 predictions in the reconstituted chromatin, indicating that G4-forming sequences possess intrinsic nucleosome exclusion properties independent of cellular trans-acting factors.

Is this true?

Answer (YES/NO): YES